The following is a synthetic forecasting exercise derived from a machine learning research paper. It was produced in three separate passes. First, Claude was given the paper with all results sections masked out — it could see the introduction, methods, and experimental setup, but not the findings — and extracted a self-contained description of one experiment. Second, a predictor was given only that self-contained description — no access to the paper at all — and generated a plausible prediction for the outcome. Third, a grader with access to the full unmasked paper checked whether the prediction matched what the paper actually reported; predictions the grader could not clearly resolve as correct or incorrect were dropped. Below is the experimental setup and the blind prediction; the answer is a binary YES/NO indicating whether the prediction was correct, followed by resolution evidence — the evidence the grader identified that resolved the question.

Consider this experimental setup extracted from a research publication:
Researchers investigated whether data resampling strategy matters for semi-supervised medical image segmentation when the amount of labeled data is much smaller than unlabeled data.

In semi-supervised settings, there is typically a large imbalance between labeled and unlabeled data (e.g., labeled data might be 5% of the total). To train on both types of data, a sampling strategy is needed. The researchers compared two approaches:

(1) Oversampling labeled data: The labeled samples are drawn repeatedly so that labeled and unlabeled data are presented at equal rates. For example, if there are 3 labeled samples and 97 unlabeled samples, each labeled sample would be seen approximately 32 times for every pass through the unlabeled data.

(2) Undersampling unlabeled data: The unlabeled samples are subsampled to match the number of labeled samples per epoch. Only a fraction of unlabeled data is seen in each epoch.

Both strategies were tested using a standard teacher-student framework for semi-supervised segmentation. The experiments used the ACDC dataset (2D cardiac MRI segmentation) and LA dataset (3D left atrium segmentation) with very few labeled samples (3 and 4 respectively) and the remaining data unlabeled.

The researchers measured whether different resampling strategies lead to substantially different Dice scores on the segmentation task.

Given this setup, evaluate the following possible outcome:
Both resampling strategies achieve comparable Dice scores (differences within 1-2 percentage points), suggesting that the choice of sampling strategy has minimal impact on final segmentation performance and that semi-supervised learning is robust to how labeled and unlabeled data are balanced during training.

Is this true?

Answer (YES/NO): YES